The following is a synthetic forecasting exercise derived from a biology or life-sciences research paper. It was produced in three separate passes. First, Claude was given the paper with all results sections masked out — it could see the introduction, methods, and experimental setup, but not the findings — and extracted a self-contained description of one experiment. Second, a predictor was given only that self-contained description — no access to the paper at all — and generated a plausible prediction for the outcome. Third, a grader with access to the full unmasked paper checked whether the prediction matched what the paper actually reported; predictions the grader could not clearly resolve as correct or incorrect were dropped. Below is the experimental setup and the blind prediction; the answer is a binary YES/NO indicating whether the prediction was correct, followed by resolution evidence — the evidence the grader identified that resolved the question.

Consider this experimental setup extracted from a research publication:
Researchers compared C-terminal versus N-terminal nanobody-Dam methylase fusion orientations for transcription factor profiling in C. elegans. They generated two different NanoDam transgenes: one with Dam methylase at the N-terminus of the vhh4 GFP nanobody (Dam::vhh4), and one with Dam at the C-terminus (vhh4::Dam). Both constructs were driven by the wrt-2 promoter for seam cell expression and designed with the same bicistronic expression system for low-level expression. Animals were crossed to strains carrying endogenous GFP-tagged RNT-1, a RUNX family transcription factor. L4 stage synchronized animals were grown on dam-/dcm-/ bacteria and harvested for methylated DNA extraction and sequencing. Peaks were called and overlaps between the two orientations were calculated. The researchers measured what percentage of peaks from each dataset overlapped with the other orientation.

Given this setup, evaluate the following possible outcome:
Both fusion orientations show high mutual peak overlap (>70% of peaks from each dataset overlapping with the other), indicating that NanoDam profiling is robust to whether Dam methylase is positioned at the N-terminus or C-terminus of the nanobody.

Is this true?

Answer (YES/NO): NO